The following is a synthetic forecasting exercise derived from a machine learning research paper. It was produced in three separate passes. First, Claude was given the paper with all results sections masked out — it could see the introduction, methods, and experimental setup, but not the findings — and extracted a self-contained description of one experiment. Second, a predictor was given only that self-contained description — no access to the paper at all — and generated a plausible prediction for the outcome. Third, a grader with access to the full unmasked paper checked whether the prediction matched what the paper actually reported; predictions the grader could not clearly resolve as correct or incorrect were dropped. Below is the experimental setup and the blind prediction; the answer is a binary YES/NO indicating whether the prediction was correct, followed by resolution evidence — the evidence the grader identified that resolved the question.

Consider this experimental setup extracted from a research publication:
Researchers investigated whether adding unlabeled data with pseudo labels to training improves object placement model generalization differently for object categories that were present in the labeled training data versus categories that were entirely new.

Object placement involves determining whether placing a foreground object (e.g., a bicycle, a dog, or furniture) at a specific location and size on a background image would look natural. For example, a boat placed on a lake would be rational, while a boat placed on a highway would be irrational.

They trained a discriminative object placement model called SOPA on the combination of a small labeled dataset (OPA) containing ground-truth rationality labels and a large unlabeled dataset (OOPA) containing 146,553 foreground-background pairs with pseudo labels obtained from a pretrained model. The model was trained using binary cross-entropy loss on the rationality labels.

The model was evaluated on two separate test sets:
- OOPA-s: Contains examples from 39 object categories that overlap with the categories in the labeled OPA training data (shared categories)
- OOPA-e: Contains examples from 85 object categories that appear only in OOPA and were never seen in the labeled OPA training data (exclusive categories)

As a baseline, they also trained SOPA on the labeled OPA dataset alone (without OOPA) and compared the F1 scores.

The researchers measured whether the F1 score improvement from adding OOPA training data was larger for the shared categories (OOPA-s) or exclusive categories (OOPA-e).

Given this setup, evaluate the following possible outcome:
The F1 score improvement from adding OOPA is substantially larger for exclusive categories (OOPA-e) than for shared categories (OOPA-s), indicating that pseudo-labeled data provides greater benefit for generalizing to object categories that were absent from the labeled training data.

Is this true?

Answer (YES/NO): NO